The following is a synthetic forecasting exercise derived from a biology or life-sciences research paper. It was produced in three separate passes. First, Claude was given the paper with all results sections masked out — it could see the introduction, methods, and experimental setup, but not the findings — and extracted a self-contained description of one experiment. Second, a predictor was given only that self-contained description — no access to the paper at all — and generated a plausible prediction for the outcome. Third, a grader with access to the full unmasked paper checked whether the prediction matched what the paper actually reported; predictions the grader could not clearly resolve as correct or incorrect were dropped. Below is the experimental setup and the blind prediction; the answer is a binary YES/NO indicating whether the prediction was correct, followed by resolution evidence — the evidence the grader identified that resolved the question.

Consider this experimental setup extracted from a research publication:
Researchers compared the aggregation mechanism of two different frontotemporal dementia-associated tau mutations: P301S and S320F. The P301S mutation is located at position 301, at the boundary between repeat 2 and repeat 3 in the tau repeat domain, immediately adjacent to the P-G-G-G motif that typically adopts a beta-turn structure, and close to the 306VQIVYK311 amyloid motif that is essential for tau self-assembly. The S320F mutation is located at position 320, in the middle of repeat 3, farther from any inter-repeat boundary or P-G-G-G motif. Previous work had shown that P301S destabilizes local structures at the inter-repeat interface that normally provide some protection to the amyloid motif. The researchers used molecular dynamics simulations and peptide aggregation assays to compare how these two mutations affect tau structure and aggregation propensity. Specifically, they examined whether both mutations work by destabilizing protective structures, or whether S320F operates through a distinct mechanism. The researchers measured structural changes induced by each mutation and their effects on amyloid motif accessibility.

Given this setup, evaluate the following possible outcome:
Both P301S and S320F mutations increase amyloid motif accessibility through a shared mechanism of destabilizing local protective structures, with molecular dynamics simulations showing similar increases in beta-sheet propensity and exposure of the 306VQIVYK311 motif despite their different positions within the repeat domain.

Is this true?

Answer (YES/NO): NO